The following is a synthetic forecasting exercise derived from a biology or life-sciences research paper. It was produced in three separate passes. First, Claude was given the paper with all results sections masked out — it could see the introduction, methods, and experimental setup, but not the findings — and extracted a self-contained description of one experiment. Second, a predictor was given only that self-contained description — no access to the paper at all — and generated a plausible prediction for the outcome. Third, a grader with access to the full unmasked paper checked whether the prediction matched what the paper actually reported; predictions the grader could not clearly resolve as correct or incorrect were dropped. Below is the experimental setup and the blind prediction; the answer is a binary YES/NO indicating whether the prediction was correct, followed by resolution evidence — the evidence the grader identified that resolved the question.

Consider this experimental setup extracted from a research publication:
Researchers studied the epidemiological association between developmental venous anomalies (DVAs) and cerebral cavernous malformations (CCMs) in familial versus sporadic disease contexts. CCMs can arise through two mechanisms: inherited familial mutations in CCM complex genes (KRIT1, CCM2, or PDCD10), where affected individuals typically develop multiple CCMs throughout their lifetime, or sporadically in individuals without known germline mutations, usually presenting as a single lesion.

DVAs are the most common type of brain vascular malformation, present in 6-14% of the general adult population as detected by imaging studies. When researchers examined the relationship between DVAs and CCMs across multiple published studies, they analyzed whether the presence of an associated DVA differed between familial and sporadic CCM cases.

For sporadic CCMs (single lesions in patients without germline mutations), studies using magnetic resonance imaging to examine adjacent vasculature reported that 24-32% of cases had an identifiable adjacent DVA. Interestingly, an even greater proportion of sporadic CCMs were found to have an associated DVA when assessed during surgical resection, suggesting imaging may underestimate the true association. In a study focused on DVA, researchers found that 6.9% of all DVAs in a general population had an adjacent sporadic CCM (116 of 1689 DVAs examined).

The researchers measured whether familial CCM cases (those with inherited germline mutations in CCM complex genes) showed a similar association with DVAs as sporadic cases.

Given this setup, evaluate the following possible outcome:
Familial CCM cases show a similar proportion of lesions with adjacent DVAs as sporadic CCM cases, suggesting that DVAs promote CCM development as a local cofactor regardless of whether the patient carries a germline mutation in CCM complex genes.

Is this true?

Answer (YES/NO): NO